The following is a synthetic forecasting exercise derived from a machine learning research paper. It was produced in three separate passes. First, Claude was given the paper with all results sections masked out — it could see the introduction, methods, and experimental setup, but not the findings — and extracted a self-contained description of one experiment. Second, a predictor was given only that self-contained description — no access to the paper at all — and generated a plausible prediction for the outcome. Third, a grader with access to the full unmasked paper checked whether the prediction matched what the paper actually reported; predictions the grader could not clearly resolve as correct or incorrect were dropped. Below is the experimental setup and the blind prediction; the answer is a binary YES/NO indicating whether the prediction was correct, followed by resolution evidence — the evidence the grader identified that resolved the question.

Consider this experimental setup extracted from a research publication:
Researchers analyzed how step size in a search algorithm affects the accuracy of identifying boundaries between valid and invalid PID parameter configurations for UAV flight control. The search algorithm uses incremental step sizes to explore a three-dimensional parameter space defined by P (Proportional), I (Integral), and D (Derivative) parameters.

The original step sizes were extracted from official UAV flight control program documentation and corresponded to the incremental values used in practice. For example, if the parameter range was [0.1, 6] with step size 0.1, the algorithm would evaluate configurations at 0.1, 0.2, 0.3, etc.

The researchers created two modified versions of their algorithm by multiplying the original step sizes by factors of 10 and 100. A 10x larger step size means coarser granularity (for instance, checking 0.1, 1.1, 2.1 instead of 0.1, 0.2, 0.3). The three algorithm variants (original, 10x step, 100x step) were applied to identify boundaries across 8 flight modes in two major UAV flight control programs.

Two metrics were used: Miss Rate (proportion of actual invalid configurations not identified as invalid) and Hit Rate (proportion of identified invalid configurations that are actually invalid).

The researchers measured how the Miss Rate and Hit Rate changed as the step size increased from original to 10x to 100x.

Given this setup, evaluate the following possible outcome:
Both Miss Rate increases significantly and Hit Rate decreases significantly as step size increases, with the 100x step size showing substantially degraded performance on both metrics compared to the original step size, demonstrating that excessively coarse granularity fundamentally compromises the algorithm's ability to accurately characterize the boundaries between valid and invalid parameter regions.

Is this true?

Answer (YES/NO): NO